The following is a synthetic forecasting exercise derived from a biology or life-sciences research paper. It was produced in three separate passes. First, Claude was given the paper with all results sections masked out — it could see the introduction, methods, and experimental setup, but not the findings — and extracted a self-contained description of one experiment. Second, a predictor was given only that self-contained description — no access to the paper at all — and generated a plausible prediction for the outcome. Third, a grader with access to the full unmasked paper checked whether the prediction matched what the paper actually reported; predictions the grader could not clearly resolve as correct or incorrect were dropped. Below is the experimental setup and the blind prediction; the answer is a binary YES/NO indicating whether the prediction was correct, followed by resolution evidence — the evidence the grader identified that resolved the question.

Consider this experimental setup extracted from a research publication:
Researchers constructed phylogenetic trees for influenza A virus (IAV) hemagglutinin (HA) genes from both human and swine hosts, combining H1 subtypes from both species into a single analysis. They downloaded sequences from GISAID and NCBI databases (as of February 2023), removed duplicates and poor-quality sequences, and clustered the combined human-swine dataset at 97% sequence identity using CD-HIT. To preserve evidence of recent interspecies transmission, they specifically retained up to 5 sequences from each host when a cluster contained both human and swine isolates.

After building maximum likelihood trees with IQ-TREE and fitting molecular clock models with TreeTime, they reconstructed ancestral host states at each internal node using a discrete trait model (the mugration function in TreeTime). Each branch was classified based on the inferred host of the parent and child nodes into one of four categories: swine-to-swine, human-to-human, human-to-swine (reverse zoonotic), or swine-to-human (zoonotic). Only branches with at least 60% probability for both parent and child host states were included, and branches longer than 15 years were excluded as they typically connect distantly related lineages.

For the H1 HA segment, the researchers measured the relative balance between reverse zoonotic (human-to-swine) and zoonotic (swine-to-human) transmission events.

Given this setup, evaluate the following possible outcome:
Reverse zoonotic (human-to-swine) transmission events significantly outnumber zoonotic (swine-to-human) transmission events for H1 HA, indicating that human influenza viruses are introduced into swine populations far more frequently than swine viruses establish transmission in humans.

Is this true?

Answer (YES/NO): YES